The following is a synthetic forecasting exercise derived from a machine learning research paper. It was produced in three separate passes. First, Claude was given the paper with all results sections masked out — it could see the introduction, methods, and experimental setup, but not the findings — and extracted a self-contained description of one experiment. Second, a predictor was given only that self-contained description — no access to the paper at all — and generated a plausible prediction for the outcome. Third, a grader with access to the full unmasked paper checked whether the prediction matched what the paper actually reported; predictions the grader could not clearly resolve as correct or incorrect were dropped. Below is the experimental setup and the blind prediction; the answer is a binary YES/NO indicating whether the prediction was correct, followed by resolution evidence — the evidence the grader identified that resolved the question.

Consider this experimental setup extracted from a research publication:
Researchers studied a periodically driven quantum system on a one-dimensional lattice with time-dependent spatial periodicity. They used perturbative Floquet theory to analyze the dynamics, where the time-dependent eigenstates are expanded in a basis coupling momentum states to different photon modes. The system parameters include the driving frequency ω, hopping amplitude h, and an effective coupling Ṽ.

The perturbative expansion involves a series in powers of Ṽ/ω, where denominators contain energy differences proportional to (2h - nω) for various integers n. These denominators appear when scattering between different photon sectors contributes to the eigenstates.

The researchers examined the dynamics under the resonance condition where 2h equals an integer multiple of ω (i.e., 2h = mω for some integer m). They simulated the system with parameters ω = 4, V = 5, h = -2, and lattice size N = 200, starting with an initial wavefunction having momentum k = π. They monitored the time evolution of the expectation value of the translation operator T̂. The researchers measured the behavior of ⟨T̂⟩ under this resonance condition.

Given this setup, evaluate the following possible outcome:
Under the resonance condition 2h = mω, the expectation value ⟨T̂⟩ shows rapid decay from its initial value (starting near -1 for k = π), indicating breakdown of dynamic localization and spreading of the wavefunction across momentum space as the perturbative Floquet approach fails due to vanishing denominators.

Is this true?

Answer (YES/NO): NO